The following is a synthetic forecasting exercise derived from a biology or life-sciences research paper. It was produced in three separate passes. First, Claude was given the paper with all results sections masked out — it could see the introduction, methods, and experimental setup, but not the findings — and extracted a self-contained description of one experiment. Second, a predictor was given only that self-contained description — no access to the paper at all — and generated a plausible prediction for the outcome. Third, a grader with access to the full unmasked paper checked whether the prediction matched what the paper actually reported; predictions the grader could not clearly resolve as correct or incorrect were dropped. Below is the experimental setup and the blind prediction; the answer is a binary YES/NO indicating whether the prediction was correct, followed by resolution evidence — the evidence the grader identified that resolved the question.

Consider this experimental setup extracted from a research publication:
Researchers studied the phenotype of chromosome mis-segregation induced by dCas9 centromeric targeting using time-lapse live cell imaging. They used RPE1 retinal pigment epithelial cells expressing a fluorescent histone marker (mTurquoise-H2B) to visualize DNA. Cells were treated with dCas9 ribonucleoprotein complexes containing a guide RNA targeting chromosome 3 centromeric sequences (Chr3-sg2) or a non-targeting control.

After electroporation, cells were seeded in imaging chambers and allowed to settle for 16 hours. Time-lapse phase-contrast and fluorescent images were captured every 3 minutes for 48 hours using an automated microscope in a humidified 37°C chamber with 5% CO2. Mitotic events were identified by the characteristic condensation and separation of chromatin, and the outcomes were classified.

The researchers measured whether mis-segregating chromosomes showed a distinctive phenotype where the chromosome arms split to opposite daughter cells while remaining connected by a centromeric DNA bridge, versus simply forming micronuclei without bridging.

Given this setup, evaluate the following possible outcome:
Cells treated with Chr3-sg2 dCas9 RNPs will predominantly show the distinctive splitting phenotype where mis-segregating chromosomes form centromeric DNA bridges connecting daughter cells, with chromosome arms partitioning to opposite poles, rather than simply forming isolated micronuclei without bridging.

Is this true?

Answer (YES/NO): NO